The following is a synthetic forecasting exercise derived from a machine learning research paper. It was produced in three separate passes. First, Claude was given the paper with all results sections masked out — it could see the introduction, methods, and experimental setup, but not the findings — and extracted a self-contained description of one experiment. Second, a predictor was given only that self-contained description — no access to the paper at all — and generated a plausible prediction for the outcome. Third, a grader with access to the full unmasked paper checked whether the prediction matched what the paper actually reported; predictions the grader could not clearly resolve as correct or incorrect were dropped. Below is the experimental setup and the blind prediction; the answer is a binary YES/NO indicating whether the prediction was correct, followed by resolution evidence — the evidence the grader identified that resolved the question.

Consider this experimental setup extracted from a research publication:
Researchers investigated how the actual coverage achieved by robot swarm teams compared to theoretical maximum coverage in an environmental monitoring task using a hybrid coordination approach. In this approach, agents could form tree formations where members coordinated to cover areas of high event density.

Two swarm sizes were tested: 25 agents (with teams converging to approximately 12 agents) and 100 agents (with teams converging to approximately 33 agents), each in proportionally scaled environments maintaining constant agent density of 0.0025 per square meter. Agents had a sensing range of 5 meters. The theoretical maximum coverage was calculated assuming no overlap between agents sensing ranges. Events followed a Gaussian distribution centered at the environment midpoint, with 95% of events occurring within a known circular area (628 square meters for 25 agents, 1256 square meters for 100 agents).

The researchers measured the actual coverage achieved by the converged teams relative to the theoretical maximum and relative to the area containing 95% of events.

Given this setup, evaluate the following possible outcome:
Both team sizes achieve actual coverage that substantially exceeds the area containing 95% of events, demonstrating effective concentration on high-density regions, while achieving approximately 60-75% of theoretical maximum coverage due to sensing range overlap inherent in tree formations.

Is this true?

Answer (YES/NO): NO